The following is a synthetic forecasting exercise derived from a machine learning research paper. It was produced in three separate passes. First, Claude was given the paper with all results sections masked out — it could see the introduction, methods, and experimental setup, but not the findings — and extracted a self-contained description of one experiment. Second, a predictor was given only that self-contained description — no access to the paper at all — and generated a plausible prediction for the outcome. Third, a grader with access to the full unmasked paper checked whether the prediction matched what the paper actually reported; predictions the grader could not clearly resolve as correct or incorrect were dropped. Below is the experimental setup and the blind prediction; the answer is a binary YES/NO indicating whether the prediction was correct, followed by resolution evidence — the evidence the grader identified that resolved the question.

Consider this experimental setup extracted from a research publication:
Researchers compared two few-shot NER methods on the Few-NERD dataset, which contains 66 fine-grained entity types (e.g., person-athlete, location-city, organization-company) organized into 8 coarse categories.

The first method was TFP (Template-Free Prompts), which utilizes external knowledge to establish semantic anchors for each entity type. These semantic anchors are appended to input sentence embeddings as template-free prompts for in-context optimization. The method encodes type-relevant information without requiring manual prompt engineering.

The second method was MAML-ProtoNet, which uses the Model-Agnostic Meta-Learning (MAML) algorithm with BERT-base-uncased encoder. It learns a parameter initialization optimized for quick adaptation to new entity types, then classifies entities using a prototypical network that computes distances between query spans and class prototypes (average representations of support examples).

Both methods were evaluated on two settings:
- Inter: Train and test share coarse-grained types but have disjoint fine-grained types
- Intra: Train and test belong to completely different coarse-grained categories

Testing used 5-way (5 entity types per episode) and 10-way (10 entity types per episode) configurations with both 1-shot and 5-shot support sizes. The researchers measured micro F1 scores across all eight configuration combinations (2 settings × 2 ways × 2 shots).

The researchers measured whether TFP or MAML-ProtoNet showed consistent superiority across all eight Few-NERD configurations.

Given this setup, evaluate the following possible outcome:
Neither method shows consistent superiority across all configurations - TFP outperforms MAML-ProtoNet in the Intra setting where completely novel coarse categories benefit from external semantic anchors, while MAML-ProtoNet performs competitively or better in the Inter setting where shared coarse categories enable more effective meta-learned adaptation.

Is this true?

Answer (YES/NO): NO